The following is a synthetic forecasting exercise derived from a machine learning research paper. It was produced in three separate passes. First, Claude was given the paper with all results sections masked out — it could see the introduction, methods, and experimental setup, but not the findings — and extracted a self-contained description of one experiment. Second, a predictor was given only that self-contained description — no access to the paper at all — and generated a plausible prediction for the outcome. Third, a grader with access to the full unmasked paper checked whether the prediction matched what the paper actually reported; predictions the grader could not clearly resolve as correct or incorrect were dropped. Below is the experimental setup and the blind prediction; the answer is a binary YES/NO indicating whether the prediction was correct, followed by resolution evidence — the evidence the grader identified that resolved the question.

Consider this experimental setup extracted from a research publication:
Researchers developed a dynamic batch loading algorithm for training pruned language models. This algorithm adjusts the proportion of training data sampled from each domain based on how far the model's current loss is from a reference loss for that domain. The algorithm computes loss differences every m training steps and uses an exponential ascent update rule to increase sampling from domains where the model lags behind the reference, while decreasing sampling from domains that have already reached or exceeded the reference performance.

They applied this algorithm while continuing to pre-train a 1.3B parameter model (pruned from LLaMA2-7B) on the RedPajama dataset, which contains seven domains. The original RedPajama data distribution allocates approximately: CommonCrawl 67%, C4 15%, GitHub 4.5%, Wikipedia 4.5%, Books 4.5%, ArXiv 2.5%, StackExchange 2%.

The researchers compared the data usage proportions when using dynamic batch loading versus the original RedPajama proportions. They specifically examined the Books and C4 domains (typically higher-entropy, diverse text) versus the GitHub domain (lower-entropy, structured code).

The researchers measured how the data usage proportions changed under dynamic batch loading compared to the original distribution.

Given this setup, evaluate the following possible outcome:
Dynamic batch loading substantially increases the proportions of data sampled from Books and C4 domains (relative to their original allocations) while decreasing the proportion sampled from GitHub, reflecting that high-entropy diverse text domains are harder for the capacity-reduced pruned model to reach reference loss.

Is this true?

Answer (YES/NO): YES